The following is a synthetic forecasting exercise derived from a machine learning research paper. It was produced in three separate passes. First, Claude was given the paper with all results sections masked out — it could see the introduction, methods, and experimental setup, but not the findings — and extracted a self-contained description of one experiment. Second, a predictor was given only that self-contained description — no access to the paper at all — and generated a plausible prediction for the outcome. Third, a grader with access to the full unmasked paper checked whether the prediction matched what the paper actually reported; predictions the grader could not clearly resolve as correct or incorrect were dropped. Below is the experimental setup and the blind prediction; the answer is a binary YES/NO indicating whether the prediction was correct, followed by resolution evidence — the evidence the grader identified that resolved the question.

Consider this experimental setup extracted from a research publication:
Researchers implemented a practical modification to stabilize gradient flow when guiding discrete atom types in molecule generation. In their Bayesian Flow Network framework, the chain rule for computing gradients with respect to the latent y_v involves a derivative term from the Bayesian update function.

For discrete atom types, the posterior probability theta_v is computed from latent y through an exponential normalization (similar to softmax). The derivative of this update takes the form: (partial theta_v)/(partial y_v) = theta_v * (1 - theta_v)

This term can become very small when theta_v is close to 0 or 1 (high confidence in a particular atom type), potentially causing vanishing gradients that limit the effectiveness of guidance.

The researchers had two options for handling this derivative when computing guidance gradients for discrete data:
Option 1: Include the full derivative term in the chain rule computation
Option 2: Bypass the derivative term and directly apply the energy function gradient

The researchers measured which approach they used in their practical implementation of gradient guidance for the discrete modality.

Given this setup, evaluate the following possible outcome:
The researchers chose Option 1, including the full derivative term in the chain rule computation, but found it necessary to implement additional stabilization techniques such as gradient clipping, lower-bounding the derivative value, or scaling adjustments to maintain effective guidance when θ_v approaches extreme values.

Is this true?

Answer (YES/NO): NO